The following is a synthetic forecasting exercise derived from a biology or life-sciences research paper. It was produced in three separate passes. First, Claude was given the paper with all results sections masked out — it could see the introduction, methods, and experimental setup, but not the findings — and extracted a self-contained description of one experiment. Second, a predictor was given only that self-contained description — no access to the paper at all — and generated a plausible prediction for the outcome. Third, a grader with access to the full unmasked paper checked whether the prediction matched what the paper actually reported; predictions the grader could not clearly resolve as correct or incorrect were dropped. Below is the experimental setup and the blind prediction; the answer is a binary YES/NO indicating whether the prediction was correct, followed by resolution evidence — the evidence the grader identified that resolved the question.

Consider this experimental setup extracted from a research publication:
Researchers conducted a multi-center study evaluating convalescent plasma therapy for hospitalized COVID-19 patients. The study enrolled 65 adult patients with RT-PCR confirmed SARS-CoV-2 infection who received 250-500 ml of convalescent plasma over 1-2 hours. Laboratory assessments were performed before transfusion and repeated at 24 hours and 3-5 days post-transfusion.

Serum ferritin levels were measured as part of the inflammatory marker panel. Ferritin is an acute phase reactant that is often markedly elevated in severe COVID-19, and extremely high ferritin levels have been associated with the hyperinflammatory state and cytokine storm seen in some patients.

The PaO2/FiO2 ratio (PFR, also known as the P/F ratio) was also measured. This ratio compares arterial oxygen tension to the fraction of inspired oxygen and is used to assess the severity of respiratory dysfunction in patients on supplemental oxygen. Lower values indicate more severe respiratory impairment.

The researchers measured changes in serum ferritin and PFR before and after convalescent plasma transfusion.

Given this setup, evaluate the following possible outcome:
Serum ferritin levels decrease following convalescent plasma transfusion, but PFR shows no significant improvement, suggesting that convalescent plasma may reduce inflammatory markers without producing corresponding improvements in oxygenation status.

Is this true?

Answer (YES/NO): YES